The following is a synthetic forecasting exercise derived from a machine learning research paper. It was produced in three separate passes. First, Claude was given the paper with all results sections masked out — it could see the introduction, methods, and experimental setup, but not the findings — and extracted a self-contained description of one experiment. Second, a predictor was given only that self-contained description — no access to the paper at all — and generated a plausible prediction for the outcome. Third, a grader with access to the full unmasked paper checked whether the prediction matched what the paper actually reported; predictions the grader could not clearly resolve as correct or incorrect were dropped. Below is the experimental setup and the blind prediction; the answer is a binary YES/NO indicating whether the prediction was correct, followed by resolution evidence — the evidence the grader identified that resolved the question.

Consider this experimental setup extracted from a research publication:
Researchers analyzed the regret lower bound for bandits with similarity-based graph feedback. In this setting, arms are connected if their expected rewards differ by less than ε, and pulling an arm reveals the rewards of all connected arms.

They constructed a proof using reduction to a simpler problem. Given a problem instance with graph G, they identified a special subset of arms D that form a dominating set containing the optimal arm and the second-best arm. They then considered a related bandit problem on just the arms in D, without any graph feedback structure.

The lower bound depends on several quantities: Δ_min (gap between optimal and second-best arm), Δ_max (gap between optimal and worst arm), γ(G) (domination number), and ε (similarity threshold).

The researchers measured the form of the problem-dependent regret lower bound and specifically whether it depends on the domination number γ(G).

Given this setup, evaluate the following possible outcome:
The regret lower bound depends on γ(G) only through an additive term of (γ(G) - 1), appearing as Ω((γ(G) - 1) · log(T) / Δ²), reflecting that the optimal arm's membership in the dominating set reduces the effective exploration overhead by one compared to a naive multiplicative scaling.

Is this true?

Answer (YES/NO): NO